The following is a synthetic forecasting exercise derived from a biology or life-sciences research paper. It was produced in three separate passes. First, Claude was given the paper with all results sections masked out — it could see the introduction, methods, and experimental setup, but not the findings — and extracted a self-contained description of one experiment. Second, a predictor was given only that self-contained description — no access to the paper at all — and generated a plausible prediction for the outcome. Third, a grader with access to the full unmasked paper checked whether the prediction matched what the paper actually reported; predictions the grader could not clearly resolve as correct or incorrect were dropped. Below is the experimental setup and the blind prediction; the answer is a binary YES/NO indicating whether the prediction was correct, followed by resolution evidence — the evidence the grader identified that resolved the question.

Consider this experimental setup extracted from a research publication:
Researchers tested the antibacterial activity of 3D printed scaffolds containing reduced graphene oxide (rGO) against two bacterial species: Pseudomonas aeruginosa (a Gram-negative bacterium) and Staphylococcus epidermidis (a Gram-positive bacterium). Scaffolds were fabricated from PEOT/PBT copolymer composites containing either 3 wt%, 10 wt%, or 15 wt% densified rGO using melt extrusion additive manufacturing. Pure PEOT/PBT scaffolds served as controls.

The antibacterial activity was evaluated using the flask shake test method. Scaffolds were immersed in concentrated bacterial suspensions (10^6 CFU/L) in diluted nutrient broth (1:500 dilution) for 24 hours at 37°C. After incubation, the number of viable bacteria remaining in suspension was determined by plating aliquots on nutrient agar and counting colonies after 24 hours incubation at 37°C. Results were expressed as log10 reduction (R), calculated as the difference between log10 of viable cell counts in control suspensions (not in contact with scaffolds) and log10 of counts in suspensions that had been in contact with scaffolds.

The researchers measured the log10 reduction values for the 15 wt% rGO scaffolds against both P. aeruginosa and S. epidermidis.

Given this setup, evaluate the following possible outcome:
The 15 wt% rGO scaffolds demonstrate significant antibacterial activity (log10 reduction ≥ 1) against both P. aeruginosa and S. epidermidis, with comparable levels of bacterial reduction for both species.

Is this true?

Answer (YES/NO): NO